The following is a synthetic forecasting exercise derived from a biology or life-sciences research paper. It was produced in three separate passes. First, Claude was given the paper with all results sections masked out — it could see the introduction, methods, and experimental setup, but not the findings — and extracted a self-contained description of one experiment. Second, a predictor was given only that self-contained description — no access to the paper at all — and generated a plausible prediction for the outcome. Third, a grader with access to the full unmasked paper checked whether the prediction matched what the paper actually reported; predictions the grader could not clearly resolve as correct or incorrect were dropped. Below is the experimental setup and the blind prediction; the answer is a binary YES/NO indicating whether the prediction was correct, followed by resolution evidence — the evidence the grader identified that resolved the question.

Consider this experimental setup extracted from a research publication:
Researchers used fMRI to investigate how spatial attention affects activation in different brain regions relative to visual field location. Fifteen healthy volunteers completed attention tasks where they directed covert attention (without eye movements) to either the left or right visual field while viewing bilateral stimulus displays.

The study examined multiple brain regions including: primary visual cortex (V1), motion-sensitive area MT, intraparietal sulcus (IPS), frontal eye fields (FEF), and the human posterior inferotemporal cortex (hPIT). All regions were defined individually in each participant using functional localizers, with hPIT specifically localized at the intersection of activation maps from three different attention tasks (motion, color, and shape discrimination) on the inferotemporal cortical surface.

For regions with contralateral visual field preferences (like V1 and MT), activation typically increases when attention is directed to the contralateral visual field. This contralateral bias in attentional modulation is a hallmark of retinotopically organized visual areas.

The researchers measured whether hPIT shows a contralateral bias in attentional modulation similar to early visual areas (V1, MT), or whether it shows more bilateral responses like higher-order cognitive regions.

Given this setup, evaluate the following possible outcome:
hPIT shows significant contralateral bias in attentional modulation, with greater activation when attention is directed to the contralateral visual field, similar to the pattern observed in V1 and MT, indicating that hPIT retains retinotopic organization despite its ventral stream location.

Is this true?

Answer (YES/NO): YES